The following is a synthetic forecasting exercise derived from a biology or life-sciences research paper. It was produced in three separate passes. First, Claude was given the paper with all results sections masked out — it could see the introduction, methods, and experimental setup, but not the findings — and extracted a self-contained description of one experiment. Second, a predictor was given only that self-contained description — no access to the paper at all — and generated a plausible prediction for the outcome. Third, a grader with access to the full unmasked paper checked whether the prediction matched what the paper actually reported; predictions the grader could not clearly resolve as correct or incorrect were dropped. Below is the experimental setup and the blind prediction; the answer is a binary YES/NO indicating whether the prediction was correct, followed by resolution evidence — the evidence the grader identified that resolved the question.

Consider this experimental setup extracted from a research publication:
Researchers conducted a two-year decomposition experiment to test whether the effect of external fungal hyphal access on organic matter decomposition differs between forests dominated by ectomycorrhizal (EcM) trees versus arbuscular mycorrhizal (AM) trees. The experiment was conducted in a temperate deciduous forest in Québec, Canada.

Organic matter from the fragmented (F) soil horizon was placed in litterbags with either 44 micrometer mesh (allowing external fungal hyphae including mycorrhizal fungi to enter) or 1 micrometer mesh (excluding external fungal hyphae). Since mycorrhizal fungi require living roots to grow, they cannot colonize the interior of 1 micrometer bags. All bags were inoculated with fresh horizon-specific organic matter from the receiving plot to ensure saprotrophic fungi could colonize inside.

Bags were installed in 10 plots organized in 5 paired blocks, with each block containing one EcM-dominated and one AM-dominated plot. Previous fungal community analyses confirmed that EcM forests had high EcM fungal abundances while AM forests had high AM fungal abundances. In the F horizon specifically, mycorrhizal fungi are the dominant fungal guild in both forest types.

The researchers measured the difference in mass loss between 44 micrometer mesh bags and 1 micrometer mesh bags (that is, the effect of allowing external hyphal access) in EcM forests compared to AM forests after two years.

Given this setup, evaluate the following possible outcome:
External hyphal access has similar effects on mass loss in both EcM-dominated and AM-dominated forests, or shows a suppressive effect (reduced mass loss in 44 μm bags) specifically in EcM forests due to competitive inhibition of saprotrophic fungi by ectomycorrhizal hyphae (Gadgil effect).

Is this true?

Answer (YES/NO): NO